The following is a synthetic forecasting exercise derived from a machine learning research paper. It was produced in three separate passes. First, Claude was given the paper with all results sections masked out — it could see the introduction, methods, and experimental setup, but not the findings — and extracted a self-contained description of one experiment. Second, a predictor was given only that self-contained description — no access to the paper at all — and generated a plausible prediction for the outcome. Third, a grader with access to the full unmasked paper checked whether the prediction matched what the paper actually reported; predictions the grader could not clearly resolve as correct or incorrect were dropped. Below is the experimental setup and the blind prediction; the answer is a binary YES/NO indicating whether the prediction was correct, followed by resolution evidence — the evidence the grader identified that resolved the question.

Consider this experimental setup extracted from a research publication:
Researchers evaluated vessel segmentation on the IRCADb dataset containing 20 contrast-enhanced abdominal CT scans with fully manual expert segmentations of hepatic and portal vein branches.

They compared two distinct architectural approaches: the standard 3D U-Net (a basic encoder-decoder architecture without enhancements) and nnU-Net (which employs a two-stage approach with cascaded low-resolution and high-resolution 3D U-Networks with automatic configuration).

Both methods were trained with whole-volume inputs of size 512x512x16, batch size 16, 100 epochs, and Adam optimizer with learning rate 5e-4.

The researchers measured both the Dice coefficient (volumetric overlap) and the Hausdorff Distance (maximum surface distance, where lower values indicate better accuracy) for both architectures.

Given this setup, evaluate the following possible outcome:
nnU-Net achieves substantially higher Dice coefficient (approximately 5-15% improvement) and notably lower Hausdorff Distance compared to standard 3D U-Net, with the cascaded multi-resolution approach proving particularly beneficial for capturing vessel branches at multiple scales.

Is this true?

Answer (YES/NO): NO